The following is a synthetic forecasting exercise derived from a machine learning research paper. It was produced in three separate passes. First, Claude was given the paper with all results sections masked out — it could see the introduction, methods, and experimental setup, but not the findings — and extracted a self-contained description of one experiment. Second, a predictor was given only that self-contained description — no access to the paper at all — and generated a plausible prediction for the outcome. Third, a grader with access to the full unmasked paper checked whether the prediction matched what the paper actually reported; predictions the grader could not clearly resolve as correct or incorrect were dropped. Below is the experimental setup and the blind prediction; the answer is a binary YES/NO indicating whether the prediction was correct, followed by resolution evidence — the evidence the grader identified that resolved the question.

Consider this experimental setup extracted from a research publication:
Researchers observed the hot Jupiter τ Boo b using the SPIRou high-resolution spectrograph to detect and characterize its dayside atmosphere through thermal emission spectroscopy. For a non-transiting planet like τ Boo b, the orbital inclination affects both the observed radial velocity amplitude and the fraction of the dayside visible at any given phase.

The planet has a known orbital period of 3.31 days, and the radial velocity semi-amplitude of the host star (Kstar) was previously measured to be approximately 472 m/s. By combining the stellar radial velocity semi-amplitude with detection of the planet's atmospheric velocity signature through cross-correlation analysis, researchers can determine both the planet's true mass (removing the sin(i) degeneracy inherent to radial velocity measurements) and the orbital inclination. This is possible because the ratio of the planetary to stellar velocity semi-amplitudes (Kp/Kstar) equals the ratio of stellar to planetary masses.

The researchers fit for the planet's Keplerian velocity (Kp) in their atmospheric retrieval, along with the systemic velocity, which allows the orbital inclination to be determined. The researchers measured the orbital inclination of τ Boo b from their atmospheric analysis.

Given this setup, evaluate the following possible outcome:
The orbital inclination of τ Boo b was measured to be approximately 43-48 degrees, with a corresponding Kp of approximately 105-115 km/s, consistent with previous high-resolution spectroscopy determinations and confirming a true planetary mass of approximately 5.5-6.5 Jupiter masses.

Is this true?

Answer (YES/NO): YES